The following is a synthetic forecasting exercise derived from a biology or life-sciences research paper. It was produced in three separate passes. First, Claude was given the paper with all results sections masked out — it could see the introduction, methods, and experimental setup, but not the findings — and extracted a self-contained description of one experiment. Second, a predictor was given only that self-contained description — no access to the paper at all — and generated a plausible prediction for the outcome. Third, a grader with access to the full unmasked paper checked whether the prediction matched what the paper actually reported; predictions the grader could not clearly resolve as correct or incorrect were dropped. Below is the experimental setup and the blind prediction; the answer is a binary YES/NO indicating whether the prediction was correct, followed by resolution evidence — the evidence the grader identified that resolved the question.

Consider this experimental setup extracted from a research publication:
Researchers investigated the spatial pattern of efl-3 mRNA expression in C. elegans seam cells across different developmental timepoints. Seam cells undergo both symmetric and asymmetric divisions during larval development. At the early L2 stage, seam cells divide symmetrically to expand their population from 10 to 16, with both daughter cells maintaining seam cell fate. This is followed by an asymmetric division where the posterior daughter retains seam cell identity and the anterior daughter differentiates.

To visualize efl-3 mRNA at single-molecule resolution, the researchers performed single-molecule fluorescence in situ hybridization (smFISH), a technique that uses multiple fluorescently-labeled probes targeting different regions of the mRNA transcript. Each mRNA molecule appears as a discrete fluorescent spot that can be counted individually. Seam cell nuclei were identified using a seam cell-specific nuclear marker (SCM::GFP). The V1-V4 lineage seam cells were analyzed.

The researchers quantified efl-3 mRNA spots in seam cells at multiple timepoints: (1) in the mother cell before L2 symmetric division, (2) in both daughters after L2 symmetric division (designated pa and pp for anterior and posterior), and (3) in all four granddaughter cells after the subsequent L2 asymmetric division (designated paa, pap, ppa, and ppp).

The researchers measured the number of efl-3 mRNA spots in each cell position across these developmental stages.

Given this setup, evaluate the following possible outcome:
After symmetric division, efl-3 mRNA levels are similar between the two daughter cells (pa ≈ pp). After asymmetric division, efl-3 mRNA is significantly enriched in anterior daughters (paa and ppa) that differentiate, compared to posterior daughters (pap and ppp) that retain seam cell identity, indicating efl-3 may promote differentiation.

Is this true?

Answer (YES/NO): NO